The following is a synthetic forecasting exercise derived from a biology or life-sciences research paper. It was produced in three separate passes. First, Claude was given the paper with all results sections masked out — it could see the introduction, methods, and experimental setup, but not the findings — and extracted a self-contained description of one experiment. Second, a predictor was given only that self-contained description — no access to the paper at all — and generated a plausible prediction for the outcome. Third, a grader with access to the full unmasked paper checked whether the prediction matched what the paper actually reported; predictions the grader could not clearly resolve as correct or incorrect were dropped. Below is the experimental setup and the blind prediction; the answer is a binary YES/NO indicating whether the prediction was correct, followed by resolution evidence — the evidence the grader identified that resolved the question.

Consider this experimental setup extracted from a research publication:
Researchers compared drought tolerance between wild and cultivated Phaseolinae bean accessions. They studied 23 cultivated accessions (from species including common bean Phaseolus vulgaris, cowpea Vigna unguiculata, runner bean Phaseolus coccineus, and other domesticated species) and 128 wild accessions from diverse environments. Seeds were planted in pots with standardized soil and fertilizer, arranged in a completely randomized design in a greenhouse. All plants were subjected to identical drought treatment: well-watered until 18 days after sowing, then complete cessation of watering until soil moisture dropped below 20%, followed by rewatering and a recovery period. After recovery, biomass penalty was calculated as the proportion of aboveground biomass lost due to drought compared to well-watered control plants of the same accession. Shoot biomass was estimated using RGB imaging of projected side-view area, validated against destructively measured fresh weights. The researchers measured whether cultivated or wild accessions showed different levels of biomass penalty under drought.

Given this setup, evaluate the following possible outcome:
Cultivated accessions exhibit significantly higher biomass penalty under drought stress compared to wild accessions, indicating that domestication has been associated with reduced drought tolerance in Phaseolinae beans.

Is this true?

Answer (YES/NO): NO